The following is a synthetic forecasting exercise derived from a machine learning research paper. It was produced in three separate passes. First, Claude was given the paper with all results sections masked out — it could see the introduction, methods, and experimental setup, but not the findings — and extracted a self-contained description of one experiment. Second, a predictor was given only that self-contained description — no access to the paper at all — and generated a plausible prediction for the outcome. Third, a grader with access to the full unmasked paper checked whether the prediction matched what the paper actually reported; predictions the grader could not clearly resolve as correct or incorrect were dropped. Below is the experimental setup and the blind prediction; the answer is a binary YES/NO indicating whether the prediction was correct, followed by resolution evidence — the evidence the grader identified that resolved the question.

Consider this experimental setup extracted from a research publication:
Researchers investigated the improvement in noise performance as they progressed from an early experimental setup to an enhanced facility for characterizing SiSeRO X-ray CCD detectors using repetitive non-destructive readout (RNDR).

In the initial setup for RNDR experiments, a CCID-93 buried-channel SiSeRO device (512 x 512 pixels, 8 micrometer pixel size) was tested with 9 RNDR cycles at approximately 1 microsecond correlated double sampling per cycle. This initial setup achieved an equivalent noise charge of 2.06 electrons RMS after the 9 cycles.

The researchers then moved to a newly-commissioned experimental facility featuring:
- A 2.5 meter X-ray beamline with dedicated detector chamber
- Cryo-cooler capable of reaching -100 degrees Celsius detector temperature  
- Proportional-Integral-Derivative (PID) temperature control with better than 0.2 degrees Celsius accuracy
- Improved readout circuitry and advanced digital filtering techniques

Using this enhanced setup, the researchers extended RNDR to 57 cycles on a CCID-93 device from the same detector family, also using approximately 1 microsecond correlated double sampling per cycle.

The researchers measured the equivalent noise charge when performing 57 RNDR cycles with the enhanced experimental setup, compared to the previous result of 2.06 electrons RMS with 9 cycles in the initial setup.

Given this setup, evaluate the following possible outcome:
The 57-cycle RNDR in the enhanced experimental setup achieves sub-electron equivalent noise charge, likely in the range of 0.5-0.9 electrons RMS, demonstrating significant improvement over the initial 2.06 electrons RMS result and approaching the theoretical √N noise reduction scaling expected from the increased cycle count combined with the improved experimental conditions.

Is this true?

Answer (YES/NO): YES